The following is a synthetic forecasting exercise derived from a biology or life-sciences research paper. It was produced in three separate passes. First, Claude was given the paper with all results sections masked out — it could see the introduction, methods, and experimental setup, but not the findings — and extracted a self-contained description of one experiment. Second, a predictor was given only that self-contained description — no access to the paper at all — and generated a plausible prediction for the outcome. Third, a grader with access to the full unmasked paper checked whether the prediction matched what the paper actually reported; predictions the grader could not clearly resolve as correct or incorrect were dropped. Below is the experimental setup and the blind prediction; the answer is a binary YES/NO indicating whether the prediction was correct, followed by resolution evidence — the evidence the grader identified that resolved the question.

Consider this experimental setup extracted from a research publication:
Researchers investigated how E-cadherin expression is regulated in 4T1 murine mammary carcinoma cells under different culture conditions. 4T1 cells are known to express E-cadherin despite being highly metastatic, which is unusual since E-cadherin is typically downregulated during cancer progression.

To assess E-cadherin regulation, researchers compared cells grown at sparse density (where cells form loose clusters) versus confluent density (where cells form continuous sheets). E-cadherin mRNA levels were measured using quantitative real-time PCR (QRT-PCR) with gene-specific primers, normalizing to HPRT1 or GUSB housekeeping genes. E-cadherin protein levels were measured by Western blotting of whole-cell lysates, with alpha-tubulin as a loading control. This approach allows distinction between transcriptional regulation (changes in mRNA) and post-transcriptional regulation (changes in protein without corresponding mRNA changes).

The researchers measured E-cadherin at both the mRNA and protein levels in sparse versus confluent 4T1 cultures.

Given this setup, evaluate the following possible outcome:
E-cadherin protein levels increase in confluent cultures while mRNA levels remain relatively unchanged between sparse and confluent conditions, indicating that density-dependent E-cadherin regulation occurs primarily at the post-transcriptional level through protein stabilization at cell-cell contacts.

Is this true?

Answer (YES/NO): YES